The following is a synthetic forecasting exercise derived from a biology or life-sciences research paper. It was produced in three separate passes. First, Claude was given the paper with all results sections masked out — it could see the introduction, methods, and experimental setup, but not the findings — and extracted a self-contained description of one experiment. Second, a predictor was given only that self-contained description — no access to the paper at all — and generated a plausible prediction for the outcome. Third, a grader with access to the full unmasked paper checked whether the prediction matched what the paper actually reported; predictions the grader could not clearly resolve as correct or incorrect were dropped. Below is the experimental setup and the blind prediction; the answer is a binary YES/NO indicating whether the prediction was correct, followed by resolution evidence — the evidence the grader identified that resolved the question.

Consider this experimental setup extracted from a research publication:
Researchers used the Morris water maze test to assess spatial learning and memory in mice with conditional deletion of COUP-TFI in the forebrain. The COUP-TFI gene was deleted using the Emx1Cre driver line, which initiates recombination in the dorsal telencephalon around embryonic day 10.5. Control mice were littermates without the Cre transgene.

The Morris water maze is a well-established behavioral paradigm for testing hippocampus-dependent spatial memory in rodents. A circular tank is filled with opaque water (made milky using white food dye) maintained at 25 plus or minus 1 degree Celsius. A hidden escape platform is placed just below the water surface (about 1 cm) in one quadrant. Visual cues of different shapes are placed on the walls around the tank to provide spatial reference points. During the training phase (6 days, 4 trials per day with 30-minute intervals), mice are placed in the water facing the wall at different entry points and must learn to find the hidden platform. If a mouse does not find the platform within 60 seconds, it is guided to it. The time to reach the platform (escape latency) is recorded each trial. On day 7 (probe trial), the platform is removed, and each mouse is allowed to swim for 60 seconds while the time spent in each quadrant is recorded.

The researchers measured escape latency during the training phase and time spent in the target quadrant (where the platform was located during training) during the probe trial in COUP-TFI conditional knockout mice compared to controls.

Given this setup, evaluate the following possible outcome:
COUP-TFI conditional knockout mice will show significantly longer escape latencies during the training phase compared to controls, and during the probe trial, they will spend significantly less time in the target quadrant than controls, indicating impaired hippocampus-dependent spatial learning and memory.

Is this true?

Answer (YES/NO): YES